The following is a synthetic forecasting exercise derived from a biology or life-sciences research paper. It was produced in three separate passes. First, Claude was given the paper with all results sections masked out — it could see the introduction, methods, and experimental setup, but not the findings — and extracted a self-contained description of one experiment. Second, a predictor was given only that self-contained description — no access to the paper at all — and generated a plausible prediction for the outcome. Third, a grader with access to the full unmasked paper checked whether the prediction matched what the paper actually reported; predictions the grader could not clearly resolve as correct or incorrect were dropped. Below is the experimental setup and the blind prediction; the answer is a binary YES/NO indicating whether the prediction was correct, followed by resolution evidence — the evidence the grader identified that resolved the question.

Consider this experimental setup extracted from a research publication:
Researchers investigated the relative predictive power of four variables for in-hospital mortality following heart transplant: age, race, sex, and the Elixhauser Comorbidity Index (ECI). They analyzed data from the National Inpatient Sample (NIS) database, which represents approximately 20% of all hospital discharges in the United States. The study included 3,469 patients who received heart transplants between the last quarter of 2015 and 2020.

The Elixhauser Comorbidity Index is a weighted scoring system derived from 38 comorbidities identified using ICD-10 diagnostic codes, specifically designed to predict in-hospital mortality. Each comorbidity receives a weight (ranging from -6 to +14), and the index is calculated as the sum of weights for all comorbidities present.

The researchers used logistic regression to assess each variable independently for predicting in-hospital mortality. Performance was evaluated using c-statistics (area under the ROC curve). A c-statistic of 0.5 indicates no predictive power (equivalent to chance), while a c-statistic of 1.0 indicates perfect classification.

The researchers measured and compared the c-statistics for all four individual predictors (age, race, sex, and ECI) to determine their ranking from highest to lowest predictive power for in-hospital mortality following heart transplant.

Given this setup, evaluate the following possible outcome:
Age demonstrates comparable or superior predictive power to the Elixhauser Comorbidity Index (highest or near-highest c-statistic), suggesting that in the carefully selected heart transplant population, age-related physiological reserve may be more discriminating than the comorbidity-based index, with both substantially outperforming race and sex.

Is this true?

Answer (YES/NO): YES